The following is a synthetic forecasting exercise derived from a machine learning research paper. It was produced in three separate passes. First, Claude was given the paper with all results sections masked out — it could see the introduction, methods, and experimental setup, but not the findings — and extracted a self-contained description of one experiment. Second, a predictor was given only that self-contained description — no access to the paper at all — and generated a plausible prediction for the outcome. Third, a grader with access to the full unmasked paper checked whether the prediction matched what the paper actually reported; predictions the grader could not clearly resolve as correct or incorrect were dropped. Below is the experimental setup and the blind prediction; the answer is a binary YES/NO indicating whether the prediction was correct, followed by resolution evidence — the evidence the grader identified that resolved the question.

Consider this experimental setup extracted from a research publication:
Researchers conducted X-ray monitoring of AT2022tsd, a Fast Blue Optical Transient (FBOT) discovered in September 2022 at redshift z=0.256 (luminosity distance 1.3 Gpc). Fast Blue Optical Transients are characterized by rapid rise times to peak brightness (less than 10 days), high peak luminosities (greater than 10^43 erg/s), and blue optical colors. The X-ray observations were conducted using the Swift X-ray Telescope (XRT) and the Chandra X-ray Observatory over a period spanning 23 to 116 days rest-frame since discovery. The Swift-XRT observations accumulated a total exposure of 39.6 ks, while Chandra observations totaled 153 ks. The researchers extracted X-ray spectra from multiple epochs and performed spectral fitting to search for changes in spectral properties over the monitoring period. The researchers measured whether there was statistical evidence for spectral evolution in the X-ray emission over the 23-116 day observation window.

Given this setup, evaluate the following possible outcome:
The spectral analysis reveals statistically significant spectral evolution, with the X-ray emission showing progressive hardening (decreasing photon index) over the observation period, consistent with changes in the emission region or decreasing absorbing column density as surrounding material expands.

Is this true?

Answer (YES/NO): NO